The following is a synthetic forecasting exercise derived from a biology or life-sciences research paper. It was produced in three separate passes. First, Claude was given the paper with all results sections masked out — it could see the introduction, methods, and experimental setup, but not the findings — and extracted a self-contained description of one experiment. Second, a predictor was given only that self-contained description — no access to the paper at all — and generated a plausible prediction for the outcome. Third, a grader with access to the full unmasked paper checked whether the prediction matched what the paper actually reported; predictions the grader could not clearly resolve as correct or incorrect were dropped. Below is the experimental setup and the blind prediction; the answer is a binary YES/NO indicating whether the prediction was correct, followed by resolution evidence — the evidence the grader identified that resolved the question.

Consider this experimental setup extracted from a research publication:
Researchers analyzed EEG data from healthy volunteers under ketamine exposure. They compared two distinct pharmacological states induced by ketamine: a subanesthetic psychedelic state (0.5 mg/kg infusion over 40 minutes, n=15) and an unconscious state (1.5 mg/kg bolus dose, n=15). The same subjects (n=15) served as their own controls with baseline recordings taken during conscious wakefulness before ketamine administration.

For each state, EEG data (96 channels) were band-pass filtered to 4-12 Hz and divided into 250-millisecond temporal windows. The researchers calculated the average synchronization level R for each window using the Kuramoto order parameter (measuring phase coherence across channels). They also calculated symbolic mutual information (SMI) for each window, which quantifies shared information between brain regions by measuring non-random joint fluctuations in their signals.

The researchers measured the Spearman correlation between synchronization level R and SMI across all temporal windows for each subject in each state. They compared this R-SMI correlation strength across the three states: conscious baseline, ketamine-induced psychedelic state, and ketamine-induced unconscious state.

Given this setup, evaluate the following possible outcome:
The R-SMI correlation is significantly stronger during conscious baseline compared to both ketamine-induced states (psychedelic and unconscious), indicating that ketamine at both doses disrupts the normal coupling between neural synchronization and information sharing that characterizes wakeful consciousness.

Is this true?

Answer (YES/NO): NO